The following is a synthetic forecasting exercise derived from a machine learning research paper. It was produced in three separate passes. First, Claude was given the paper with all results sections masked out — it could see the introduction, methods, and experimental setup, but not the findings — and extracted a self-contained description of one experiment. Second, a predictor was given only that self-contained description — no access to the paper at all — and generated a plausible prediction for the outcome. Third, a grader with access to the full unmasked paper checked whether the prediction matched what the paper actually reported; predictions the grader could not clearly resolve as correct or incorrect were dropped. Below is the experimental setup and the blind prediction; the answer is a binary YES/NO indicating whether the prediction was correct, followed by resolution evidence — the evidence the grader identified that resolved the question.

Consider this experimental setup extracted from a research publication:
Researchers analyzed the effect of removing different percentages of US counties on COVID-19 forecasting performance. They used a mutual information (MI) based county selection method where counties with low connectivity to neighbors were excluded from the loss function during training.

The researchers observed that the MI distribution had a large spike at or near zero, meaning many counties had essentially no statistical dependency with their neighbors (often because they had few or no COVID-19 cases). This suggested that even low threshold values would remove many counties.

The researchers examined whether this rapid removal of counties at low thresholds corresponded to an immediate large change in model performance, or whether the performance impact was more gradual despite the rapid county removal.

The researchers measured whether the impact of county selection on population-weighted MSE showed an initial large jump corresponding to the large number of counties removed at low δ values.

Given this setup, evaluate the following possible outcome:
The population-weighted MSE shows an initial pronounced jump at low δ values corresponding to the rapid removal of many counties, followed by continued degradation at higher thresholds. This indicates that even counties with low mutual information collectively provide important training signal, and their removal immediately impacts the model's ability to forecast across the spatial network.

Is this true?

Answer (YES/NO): NO